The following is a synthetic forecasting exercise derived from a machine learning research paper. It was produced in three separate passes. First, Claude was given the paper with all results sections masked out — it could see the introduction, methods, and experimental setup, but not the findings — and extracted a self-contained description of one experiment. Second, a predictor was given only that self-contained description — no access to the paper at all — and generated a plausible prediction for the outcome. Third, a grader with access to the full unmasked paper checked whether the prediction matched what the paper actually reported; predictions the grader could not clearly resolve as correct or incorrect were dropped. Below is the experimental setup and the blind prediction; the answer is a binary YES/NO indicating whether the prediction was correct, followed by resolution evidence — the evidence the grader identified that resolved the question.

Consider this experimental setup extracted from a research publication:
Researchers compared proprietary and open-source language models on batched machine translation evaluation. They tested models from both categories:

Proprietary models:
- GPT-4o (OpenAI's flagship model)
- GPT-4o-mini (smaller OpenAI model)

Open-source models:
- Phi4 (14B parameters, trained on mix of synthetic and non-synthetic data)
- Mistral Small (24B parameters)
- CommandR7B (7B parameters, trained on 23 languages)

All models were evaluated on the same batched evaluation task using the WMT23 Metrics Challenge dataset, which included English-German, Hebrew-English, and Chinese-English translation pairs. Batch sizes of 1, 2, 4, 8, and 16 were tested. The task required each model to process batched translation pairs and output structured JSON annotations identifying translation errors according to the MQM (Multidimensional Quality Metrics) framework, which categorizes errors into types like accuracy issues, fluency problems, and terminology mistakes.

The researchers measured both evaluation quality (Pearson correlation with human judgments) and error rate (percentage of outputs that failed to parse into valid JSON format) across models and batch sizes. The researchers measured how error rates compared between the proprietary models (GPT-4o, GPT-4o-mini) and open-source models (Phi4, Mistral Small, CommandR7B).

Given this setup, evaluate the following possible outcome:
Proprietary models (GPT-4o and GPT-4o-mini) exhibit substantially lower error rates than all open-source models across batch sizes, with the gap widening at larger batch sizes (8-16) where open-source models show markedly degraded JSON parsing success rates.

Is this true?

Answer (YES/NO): NO